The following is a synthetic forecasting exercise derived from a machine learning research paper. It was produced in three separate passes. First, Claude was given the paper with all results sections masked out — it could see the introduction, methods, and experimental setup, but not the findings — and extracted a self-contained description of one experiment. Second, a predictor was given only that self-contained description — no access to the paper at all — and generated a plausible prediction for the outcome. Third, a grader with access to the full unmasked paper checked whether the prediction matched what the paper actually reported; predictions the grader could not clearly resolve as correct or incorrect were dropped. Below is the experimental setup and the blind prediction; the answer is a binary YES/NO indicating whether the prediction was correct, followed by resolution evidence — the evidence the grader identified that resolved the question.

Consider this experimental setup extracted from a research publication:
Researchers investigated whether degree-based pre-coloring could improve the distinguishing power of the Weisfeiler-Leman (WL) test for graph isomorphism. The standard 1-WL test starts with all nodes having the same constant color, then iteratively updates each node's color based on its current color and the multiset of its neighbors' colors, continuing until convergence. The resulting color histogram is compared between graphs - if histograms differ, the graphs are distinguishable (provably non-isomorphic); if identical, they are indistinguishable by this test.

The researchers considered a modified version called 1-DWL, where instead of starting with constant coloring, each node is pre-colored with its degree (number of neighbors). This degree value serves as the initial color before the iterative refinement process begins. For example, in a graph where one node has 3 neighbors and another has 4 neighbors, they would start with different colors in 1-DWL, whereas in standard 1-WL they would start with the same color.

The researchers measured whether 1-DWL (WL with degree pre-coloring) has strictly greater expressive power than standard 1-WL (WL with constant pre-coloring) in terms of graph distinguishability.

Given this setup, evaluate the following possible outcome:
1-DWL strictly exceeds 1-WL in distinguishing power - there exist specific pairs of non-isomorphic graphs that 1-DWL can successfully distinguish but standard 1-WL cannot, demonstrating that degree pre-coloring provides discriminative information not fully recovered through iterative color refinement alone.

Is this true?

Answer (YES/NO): NO